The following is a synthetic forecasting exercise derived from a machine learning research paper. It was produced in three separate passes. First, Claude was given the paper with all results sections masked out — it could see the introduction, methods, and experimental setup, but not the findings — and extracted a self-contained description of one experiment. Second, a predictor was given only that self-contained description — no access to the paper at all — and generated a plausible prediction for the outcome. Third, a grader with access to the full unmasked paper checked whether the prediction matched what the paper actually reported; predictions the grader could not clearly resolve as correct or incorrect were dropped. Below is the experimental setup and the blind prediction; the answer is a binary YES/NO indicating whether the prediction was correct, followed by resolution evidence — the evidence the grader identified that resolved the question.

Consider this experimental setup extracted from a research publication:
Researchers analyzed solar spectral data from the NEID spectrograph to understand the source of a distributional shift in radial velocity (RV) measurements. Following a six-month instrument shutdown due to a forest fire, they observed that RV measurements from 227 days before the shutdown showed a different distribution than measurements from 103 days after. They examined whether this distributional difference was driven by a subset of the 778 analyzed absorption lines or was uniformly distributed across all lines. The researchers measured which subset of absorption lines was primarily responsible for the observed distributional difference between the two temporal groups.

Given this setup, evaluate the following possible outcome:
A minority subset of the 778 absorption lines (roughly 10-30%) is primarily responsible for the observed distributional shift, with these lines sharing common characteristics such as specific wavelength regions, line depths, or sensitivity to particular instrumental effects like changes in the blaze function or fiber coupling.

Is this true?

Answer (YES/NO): NO